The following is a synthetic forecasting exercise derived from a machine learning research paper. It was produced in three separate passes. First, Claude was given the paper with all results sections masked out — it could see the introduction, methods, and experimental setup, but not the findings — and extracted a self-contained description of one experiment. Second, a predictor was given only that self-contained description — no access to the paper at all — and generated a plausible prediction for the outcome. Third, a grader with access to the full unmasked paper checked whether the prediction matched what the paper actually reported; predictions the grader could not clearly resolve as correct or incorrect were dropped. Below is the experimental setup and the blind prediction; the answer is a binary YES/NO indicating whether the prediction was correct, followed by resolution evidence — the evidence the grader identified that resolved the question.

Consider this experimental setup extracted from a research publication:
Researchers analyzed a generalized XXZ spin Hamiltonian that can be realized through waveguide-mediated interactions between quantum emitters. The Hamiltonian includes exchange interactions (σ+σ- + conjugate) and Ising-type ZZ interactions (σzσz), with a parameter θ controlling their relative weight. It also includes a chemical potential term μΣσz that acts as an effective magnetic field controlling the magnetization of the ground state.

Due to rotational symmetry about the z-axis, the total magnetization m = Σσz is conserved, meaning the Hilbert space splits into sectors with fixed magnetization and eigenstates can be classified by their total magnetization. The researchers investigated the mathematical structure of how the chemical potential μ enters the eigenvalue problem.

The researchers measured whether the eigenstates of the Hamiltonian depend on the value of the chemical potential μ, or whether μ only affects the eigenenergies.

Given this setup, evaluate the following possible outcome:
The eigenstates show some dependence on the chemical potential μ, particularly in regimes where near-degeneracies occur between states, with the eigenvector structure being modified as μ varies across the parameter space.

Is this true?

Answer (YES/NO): NO